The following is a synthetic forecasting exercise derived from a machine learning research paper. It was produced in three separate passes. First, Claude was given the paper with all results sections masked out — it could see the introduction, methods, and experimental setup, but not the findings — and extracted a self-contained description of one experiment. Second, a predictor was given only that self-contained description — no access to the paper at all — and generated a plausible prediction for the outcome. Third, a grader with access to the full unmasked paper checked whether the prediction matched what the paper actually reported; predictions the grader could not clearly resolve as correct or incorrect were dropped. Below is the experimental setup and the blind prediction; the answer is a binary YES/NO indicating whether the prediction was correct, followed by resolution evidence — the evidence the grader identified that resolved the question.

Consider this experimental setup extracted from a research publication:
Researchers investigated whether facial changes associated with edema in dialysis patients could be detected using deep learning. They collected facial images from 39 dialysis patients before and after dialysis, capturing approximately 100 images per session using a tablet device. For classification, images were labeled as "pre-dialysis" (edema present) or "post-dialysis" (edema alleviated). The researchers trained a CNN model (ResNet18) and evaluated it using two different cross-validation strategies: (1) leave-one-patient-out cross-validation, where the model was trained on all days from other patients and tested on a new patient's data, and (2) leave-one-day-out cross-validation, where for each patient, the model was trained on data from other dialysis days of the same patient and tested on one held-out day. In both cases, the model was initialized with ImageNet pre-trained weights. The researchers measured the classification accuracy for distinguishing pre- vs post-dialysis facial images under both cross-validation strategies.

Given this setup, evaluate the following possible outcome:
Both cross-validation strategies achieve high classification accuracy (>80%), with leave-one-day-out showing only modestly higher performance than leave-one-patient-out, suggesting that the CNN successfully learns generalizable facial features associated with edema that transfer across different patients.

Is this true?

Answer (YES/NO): NO